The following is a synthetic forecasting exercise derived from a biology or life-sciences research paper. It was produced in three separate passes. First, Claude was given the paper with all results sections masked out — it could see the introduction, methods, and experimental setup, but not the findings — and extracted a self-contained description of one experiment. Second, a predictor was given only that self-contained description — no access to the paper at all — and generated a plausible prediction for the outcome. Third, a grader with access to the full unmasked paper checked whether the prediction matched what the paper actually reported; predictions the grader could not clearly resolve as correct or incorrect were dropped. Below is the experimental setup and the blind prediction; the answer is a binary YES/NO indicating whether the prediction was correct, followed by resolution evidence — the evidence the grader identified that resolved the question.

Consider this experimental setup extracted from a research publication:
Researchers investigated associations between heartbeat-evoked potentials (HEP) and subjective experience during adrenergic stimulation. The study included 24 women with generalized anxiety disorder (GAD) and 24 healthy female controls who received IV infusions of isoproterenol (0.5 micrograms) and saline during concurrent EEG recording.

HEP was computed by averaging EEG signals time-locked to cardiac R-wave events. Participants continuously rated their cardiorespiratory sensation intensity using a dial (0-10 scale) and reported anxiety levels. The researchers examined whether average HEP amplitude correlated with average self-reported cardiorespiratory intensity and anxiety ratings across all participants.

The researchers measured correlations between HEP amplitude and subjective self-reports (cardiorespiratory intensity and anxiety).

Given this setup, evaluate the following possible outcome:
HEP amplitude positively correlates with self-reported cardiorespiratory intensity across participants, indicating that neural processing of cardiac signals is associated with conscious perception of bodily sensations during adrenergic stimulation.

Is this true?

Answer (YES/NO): NO